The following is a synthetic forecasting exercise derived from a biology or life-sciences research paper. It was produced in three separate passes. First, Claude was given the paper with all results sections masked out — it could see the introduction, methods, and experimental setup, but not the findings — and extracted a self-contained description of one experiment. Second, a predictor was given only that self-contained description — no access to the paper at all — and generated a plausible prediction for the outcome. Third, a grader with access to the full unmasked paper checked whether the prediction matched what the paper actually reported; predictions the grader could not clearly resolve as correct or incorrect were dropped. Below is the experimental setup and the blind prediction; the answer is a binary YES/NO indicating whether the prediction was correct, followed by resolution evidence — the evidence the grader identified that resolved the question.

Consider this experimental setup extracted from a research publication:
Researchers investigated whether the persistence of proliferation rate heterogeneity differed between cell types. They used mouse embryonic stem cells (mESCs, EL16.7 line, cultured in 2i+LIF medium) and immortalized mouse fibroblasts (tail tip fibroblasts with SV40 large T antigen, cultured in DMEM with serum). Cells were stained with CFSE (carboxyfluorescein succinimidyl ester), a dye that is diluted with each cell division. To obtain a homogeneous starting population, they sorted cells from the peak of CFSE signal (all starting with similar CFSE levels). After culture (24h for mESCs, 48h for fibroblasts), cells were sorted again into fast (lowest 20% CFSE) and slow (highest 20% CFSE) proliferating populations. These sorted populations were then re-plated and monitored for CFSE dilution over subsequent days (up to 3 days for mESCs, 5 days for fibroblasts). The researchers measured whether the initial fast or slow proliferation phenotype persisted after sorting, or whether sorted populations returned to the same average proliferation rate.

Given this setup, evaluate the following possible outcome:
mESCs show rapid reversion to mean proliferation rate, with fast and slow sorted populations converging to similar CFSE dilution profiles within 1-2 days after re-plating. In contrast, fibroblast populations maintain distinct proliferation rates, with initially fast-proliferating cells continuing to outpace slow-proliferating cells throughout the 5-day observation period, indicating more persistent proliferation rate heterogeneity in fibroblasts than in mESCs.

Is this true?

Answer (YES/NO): NO